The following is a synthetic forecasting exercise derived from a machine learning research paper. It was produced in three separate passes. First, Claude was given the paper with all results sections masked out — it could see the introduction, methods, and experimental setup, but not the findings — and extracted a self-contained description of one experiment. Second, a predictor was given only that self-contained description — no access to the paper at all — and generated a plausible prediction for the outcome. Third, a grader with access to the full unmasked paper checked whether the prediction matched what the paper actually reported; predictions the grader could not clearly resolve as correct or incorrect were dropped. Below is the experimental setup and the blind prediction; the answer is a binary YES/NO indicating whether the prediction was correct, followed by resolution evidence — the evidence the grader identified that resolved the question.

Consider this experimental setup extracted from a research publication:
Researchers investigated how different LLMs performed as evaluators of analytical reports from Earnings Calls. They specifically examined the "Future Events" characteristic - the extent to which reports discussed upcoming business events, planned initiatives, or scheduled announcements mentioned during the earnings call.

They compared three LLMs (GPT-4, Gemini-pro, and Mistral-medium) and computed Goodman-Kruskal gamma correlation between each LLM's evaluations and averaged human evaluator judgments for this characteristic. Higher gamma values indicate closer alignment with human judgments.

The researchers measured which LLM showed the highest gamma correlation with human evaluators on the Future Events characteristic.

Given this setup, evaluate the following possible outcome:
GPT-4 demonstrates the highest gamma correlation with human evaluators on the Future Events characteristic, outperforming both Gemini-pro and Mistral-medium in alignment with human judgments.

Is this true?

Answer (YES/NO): YES